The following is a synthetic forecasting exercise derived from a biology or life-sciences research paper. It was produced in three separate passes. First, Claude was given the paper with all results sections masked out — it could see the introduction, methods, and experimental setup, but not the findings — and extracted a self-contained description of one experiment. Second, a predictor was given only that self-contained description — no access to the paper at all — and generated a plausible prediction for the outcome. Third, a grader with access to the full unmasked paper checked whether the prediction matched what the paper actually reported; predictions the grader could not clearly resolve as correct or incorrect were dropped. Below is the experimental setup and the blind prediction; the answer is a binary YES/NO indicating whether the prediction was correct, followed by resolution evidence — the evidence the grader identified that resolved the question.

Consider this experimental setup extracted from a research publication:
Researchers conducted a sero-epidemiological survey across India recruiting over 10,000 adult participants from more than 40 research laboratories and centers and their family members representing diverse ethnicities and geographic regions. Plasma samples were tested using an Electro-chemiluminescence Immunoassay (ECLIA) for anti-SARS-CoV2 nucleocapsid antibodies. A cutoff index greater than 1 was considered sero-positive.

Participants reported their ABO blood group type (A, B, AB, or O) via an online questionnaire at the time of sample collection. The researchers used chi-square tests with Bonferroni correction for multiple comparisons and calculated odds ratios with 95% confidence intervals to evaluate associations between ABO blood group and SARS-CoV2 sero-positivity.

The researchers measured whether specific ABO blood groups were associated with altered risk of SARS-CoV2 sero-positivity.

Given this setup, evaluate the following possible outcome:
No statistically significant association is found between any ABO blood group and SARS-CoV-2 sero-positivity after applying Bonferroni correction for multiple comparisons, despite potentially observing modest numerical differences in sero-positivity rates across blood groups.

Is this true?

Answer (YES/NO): NO